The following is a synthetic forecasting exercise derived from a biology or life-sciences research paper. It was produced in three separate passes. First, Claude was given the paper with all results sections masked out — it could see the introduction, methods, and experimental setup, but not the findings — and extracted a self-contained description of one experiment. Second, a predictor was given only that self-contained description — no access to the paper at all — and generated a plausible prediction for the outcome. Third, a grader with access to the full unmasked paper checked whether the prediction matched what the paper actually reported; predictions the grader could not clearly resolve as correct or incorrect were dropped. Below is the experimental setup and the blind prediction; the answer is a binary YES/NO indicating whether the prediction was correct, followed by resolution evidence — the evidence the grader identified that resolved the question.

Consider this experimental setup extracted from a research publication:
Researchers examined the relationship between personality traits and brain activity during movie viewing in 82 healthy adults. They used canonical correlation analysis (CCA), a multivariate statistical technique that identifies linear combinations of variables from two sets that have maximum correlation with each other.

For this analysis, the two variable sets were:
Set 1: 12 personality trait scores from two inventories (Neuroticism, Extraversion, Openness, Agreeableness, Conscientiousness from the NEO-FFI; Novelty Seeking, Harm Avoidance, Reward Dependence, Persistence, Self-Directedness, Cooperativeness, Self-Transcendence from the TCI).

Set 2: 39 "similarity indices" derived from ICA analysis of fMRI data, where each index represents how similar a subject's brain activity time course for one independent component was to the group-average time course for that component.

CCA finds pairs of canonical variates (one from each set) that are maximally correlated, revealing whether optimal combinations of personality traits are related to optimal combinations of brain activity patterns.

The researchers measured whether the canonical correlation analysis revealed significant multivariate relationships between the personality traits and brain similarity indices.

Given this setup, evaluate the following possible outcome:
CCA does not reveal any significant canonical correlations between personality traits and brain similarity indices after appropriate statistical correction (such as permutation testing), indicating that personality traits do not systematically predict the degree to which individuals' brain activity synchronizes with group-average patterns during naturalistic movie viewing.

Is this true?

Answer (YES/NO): NO